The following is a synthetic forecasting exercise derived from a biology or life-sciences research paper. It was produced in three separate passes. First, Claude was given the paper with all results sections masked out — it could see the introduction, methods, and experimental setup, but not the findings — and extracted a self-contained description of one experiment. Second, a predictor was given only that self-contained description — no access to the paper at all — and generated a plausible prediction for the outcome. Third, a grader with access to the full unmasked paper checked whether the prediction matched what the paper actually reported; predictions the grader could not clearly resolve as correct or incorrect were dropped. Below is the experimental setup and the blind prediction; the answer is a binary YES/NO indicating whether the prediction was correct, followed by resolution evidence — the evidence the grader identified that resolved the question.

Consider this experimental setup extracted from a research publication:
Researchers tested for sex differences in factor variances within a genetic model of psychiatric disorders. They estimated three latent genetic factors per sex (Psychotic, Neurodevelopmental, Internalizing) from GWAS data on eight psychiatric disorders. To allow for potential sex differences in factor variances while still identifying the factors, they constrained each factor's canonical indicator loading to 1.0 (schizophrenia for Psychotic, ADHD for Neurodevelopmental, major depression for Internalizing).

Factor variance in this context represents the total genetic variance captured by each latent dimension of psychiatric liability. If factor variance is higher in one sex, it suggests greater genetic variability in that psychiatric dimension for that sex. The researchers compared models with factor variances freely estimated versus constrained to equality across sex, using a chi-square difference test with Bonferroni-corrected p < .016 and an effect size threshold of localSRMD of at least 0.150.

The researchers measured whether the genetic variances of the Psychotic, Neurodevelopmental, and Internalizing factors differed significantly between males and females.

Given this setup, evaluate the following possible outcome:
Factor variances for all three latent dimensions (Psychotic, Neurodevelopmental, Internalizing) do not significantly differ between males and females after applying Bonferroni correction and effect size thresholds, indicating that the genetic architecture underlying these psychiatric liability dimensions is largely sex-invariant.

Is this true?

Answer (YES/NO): NO